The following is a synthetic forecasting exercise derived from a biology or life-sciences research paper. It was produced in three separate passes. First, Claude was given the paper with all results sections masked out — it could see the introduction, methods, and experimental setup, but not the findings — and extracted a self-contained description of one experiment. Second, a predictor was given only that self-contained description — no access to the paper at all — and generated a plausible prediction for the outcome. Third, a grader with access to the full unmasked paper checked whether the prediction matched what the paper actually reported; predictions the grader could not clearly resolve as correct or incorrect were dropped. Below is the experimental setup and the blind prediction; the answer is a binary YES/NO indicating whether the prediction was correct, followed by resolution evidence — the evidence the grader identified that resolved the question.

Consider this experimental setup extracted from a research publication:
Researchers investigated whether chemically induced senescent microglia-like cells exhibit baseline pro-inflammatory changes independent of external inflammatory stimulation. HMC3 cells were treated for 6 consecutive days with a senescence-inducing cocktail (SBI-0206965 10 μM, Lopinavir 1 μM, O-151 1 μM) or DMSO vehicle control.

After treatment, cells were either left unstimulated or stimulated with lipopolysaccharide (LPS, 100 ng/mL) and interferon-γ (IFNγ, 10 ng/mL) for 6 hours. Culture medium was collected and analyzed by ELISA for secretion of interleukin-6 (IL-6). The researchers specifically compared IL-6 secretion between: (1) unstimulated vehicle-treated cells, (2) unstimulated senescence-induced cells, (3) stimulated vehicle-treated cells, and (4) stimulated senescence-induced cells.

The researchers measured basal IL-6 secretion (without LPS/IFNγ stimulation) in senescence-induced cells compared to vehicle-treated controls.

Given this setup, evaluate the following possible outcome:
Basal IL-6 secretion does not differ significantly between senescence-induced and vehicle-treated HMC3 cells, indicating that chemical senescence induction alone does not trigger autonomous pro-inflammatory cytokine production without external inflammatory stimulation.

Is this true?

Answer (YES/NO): NO